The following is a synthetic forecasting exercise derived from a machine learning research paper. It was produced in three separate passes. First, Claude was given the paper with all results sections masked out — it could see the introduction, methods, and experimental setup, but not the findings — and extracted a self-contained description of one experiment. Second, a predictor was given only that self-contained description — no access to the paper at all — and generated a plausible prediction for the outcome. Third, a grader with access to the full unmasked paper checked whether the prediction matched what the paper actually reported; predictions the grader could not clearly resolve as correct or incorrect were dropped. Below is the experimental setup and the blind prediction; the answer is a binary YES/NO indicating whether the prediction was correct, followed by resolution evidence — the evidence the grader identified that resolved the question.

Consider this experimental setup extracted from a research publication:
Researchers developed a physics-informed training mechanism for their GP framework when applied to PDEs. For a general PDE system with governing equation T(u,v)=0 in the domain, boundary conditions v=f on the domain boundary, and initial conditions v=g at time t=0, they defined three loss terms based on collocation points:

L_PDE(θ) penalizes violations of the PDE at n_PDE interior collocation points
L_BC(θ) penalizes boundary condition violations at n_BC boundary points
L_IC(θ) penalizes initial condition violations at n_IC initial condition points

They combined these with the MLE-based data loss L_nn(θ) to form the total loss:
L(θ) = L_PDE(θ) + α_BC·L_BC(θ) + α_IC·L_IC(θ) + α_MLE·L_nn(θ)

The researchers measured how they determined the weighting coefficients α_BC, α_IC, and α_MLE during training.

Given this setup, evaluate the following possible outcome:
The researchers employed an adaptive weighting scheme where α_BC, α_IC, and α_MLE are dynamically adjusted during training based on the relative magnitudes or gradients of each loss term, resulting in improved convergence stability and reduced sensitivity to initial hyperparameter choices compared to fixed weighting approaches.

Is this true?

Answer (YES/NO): NO